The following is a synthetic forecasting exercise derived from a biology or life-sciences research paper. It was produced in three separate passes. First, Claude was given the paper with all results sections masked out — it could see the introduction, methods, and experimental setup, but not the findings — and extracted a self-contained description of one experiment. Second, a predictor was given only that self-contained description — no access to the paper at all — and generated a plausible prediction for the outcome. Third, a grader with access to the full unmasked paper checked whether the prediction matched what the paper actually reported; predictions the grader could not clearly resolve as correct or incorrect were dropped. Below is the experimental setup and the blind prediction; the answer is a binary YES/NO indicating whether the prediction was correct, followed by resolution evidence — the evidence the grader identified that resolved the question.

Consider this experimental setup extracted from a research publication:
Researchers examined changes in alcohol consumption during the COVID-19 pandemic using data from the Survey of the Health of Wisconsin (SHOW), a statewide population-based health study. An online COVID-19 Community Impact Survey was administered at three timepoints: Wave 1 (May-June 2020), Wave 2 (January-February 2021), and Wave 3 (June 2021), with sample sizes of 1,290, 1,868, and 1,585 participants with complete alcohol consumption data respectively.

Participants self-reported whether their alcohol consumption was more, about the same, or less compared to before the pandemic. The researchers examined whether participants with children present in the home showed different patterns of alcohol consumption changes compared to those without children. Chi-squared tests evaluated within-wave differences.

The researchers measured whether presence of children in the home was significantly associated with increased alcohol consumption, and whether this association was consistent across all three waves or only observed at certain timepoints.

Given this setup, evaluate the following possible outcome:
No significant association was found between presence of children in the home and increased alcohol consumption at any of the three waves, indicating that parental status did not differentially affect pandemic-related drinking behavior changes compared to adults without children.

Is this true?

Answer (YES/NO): NO